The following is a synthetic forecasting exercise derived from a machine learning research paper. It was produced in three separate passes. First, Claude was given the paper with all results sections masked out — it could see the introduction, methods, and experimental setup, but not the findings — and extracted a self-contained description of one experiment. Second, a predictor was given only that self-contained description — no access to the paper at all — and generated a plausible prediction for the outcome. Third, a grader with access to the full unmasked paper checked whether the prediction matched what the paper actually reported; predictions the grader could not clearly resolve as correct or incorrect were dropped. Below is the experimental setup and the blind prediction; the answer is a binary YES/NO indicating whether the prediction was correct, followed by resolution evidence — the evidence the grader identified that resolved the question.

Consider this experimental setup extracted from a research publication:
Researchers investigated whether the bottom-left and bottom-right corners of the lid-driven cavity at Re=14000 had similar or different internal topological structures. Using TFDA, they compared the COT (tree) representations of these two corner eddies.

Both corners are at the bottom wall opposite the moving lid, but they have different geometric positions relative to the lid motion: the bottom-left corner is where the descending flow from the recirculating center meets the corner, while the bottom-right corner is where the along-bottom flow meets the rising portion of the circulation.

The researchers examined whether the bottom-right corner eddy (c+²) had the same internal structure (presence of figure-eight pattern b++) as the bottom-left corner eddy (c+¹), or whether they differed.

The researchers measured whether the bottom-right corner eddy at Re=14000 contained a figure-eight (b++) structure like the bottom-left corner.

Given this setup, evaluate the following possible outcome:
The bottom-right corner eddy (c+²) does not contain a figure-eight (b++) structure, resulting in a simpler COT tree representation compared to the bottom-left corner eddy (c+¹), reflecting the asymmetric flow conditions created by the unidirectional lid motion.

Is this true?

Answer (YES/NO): YES